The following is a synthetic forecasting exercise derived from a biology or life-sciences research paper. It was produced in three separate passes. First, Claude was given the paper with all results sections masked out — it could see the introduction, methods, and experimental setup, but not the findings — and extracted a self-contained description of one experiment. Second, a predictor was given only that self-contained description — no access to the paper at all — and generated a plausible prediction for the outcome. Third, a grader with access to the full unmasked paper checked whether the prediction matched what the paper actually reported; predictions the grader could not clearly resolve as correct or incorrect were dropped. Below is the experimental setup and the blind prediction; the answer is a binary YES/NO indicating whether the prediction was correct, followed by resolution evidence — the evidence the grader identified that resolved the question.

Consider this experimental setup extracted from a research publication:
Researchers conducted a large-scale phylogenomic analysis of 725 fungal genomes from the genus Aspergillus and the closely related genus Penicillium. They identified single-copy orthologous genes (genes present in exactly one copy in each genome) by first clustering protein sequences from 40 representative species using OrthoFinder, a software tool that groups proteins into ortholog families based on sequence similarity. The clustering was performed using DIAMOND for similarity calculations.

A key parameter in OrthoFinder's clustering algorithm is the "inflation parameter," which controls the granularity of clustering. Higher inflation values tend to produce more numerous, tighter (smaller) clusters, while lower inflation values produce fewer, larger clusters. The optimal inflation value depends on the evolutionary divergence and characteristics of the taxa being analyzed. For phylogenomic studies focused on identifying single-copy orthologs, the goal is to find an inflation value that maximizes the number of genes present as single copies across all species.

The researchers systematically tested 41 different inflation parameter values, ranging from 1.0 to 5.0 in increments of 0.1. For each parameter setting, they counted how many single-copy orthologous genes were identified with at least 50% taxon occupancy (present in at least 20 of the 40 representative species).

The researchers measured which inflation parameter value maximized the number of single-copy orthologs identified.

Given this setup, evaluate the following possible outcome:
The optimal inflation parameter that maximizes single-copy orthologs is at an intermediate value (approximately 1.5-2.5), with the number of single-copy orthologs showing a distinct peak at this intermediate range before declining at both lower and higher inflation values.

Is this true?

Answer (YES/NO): NO